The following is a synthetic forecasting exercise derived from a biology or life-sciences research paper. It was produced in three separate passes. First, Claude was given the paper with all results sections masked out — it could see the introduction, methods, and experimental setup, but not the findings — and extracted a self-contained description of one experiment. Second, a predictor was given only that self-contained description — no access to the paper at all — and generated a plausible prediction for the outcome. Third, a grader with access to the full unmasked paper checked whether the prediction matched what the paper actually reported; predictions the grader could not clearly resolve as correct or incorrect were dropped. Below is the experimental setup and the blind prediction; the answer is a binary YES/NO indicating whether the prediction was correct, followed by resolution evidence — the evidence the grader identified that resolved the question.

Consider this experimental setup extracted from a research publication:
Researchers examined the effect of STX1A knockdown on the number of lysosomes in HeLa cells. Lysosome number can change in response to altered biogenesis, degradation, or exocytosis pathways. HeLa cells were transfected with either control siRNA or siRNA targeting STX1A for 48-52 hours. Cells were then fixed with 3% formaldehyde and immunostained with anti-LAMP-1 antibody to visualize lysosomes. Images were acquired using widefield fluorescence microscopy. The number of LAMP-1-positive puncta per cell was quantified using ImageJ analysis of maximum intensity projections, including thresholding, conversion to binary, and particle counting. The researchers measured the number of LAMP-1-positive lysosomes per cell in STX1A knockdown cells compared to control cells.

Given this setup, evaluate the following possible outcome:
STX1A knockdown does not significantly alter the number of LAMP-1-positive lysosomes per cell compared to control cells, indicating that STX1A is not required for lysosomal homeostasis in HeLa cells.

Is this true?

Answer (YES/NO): NO